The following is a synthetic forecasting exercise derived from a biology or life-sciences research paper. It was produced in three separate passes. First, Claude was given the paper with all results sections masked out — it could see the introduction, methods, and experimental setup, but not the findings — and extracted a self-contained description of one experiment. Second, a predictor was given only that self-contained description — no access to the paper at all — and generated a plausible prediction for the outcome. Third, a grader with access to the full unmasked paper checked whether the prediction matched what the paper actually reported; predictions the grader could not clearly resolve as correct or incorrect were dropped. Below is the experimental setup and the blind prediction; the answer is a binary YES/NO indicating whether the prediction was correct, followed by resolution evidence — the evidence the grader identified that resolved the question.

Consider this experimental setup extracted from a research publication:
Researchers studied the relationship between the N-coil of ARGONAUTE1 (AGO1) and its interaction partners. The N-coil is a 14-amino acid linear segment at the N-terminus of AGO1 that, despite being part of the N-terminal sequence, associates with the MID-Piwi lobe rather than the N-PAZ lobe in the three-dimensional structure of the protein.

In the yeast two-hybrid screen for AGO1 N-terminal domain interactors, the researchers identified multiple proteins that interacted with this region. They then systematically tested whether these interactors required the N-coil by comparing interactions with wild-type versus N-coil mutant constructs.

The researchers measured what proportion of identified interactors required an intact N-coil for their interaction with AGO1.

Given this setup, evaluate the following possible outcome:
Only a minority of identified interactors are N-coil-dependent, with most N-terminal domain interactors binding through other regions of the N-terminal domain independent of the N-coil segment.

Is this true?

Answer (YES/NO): NO